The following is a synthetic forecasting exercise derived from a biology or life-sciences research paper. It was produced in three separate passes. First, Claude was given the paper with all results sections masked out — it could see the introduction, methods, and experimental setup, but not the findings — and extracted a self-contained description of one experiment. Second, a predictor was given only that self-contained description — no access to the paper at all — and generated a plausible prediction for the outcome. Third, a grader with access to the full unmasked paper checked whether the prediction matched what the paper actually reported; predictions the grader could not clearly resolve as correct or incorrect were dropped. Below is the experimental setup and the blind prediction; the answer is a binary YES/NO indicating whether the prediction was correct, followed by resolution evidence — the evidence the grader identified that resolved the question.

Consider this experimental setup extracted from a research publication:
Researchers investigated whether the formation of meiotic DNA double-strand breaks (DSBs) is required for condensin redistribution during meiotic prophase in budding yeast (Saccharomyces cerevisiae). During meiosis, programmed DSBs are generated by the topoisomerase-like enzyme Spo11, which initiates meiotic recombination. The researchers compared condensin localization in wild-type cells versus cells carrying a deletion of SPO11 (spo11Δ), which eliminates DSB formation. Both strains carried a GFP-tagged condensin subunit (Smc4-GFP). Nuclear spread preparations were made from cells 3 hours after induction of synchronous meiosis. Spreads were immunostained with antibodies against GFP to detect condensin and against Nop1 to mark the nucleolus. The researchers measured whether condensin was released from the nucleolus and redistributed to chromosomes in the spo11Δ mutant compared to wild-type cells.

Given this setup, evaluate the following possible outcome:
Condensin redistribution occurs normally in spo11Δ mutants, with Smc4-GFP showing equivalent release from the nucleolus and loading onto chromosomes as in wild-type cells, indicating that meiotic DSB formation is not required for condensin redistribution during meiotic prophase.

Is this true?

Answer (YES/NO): NO